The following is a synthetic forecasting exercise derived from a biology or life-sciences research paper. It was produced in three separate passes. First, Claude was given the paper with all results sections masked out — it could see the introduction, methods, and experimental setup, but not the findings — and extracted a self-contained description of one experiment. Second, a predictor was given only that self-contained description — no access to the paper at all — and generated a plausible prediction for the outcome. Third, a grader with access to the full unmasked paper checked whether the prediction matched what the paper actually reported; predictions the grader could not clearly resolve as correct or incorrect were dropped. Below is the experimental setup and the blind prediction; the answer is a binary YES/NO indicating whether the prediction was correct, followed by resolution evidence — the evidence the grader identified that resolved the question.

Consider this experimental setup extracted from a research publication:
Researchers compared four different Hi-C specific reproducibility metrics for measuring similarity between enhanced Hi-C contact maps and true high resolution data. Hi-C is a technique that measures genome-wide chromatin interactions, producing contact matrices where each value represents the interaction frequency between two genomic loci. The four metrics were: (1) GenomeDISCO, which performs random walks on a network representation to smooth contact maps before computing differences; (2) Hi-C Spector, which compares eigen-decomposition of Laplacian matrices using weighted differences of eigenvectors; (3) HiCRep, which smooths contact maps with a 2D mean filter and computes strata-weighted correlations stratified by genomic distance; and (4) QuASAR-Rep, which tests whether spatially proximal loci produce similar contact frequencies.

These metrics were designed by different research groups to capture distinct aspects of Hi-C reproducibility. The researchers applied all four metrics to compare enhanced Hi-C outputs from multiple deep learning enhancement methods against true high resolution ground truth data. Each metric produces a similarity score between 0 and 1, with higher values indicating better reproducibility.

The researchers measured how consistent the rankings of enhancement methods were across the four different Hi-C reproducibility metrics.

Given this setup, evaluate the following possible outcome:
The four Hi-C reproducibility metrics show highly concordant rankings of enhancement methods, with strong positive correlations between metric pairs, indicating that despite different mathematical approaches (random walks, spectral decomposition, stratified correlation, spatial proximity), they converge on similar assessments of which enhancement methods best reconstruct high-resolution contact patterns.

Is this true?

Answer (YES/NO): YES